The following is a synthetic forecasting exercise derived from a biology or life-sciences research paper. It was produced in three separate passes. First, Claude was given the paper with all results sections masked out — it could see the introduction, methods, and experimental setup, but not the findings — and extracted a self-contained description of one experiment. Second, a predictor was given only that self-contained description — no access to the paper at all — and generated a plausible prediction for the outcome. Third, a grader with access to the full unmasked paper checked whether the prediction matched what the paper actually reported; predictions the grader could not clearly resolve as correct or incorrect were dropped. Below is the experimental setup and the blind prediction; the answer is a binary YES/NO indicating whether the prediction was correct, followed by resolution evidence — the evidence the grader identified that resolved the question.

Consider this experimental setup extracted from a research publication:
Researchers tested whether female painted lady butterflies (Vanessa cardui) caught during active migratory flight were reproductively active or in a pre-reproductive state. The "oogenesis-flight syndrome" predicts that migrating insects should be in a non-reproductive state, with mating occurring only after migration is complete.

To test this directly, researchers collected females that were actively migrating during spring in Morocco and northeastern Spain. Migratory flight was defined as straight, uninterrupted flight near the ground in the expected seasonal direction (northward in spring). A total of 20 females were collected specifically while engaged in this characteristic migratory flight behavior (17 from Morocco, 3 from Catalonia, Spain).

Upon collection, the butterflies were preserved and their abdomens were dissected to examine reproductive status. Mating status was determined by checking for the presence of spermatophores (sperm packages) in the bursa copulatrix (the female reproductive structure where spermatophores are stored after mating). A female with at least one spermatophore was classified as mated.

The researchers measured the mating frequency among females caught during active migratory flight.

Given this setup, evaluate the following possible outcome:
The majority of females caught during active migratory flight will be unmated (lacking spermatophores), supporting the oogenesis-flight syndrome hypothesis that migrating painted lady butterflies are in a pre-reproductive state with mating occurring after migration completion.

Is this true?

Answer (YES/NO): YES